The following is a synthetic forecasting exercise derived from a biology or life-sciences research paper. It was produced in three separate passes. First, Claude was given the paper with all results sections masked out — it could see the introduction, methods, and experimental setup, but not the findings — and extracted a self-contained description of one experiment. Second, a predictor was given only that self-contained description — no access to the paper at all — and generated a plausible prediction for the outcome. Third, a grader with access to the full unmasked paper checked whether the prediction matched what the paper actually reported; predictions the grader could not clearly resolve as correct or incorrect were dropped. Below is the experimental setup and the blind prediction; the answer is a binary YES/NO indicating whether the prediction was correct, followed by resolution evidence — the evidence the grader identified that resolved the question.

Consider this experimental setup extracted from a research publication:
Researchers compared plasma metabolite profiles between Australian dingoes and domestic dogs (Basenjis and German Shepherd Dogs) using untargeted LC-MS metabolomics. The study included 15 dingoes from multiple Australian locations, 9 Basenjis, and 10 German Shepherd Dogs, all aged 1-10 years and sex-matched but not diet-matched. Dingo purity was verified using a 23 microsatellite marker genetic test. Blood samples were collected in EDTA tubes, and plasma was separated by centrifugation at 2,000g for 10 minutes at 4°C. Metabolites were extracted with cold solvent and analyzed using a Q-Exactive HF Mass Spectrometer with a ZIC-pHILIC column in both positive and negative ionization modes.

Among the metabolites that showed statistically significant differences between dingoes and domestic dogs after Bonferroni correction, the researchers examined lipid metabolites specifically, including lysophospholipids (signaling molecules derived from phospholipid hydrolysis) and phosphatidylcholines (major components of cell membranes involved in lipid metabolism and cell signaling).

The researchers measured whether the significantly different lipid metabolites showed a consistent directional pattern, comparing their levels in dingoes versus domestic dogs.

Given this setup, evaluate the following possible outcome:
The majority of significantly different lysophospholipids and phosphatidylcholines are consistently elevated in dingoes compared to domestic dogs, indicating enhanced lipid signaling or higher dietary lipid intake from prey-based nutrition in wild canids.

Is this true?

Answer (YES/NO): NO